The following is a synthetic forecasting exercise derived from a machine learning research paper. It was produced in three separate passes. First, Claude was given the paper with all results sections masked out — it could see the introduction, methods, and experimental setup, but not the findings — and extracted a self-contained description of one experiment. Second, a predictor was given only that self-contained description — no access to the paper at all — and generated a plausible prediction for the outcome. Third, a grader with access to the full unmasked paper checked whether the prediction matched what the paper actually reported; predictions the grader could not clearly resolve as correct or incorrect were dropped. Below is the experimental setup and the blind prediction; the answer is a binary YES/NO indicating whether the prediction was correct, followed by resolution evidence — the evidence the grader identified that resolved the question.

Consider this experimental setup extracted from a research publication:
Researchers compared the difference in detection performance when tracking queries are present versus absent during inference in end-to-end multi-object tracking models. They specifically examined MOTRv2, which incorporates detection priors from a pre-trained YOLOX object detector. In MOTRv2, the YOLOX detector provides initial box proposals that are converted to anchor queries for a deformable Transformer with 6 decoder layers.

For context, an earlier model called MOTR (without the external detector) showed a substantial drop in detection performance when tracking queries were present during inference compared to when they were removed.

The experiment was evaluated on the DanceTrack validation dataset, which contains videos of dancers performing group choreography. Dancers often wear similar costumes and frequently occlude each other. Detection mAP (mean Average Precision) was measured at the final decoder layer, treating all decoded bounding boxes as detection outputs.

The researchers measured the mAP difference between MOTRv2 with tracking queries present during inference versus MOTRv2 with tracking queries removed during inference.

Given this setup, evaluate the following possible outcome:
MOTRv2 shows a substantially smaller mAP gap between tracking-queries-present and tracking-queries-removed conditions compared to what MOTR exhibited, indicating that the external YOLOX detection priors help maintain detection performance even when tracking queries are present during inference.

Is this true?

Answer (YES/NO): YES